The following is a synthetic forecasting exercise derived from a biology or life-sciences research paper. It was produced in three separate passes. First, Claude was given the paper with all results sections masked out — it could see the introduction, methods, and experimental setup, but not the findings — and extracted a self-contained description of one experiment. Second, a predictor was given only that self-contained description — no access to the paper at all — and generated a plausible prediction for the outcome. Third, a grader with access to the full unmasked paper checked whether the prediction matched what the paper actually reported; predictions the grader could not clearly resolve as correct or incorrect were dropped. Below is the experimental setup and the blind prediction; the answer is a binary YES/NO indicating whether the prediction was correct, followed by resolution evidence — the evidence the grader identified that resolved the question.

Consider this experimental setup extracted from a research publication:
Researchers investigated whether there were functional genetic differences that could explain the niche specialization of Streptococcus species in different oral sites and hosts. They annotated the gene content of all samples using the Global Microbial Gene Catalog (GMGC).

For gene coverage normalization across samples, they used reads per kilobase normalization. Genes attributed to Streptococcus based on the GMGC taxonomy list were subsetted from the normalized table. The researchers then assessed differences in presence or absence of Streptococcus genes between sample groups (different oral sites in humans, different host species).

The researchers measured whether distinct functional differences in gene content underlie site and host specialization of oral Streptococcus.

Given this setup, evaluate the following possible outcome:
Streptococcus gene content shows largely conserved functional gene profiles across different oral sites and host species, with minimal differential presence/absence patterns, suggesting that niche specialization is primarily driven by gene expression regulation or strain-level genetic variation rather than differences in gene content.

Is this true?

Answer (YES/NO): NO